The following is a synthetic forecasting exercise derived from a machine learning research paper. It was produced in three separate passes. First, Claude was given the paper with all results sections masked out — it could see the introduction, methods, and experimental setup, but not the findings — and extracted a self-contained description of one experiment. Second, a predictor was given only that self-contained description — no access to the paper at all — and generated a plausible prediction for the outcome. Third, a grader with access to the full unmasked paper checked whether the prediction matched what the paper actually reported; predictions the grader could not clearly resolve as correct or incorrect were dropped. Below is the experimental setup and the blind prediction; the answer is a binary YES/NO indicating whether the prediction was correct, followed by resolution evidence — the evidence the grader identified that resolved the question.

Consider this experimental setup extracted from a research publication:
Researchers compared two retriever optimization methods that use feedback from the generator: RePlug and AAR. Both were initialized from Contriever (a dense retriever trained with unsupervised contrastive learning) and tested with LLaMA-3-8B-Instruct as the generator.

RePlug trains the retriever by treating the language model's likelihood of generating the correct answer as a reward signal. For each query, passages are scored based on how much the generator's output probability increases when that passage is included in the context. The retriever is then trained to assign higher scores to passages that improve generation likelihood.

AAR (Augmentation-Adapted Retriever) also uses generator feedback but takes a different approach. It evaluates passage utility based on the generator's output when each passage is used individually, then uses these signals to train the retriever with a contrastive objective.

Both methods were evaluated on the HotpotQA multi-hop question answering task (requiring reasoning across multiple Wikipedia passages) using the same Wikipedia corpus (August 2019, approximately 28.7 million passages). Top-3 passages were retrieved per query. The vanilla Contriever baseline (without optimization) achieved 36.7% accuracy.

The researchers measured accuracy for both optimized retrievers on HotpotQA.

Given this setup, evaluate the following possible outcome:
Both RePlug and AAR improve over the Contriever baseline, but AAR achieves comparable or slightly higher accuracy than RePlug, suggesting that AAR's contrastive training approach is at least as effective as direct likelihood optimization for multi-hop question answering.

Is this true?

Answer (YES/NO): YES